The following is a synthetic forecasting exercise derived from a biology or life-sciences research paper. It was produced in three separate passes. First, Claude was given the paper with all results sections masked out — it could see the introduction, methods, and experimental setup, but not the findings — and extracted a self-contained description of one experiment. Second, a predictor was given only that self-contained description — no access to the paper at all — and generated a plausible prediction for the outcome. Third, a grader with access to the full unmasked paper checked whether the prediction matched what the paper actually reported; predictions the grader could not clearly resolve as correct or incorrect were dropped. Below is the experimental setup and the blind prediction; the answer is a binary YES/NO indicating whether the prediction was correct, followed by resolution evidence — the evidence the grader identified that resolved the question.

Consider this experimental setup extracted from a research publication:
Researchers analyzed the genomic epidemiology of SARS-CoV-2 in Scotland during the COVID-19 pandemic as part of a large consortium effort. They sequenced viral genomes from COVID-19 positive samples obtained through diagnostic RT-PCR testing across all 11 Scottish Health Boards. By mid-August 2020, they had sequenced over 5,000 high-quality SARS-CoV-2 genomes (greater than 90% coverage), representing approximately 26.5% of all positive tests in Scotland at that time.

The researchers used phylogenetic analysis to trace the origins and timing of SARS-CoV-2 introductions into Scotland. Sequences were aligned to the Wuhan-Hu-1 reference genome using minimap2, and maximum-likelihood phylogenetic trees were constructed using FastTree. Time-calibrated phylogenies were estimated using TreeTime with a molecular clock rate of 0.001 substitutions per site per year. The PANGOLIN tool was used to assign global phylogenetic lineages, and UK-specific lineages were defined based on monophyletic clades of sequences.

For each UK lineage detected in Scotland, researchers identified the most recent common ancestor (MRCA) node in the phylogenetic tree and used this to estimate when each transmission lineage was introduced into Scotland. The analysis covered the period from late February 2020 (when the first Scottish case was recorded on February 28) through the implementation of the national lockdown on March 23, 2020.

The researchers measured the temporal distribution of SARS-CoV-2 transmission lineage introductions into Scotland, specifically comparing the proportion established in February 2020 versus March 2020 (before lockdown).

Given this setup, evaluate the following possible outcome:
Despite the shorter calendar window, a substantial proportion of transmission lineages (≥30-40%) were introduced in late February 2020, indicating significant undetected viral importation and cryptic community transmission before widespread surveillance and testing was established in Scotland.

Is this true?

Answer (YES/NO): NO